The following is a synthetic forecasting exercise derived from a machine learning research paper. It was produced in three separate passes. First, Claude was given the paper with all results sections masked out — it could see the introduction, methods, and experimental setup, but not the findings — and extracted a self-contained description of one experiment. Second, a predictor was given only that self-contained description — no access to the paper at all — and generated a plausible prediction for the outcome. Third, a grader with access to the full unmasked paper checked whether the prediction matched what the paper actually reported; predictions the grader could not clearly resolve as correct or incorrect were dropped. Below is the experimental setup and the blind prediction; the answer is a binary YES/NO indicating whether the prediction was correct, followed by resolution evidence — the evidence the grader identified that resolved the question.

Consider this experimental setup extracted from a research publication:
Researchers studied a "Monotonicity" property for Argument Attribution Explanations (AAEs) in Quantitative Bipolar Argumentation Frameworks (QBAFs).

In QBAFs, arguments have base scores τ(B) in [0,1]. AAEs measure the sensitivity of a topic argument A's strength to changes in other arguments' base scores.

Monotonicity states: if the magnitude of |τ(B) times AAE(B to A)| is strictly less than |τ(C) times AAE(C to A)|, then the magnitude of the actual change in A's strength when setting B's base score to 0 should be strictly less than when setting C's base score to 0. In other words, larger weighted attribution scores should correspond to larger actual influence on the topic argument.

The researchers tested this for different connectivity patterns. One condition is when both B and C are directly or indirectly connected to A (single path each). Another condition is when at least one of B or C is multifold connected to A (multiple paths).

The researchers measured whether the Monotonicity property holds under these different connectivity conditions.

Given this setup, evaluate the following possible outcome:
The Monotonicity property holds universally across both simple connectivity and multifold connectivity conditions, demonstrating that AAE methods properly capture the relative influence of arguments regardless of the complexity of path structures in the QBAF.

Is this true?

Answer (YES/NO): NO